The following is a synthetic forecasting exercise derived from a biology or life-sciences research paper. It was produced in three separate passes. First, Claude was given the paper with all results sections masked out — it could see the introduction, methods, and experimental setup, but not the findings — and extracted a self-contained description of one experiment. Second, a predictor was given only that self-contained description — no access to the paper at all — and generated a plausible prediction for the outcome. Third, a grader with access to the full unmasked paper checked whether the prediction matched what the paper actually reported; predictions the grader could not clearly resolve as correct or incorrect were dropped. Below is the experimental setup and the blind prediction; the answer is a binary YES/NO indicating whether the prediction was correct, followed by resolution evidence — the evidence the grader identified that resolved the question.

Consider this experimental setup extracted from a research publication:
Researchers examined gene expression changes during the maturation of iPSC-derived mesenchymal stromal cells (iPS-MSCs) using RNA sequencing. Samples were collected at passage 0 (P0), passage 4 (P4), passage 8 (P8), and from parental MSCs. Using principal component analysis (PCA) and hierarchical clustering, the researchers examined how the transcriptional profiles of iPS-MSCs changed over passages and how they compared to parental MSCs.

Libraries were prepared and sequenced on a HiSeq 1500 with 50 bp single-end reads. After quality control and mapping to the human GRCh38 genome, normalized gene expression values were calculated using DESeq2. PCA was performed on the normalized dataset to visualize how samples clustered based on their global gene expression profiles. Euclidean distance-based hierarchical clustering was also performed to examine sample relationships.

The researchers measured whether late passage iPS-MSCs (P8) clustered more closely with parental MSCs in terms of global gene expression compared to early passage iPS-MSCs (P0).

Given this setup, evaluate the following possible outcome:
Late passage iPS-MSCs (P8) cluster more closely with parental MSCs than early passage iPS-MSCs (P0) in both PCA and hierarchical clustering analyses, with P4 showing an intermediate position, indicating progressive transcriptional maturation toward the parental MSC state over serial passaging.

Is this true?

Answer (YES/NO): YES